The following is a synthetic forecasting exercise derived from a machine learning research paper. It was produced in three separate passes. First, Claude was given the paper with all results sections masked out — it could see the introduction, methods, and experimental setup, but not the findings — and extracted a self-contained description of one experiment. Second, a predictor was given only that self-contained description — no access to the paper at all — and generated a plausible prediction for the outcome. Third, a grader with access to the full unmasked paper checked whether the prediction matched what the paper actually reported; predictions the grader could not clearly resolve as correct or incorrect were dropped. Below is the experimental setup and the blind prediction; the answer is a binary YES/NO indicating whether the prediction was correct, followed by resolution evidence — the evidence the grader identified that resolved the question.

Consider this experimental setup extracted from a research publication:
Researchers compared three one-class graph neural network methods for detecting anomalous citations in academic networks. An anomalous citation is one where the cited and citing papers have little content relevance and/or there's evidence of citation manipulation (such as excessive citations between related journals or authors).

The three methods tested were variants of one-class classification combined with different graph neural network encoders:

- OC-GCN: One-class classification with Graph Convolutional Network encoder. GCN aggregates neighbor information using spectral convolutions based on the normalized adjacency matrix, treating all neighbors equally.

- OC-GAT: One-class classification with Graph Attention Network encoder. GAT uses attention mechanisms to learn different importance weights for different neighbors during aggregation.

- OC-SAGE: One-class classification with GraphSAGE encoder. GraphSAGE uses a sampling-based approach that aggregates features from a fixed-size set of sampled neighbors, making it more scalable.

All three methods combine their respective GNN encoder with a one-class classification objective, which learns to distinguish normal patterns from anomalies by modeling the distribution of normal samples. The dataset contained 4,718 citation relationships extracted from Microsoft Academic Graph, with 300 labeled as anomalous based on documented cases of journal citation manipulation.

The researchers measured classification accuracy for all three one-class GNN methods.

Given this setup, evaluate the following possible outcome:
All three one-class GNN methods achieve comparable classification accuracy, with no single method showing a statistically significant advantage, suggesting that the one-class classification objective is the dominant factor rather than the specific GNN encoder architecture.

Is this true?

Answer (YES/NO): NO